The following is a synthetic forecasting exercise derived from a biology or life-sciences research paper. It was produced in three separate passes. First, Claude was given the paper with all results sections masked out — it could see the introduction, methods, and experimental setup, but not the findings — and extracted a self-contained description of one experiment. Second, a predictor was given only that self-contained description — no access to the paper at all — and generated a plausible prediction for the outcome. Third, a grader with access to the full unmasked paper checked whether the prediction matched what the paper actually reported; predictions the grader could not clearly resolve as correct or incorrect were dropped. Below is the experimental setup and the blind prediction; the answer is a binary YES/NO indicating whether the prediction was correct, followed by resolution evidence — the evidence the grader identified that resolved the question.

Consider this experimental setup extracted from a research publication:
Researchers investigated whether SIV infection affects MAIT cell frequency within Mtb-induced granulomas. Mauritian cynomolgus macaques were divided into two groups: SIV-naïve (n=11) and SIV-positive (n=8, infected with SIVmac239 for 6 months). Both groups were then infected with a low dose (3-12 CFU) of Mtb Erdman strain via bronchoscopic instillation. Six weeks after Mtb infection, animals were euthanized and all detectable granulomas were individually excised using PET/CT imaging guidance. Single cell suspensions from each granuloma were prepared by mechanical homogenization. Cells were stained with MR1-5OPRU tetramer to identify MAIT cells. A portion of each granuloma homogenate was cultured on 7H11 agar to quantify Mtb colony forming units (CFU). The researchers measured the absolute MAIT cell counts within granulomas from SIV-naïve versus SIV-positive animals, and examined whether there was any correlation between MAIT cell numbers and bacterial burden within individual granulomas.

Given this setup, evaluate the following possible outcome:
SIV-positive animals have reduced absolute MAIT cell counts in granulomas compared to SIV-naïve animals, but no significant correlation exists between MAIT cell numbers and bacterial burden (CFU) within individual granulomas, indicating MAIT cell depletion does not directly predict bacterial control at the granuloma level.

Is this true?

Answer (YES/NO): NO